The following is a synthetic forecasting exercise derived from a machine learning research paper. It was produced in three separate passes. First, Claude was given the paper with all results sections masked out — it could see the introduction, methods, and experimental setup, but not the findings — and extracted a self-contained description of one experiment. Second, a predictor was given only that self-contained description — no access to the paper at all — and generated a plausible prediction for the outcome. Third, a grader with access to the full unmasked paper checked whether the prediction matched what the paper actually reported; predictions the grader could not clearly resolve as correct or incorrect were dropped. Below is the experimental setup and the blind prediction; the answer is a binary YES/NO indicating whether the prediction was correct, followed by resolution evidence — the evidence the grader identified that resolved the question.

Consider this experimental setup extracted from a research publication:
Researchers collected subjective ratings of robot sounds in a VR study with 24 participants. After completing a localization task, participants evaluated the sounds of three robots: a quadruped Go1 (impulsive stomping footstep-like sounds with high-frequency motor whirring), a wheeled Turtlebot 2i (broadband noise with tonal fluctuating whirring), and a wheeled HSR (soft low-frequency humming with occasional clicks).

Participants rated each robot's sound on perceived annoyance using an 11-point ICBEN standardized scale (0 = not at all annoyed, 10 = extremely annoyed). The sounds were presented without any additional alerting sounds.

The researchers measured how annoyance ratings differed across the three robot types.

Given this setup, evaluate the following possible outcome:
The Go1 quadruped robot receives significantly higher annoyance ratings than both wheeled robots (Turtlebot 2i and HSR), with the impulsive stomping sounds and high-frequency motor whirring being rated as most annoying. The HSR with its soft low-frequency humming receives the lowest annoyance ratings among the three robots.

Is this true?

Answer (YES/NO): NO